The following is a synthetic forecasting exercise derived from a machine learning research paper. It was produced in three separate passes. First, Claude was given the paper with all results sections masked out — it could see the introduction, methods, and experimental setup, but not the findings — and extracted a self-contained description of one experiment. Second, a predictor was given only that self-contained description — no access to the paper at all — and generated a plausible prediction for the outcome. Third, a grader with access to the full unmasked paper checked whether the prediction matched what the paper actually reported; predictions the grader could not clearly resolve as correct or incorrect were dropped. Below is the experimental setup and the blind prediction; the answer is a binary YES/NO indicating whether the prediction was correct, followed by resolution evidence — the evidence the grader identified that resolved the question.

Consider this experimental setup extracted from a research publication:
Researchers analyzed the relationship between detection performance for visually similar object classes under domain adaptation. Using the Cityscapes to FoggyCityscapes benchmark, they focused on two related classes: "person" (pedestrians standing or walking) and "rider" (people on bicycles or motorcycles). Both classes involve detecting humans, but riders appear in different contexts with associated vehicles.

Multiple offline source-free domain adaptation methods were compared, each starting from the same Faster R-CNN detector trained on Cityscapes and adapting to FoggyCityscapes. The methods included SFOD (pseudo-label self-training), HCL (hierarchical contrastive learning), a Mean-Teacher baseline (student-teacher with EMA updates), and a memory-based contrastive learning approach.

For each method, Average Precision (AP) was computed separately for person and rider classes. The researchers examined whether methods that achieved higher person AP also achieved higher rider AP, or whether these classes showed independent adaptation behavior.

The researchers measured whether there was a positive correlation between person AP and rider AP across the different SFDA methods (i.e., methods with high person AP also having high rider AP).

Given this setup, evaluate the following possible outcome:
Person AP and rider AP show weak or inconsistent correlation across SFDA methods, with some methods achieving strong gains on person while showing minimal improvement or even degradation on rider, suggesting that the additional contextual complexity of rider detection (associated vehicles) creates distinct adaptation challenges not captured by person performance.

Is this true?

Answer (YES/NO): YES